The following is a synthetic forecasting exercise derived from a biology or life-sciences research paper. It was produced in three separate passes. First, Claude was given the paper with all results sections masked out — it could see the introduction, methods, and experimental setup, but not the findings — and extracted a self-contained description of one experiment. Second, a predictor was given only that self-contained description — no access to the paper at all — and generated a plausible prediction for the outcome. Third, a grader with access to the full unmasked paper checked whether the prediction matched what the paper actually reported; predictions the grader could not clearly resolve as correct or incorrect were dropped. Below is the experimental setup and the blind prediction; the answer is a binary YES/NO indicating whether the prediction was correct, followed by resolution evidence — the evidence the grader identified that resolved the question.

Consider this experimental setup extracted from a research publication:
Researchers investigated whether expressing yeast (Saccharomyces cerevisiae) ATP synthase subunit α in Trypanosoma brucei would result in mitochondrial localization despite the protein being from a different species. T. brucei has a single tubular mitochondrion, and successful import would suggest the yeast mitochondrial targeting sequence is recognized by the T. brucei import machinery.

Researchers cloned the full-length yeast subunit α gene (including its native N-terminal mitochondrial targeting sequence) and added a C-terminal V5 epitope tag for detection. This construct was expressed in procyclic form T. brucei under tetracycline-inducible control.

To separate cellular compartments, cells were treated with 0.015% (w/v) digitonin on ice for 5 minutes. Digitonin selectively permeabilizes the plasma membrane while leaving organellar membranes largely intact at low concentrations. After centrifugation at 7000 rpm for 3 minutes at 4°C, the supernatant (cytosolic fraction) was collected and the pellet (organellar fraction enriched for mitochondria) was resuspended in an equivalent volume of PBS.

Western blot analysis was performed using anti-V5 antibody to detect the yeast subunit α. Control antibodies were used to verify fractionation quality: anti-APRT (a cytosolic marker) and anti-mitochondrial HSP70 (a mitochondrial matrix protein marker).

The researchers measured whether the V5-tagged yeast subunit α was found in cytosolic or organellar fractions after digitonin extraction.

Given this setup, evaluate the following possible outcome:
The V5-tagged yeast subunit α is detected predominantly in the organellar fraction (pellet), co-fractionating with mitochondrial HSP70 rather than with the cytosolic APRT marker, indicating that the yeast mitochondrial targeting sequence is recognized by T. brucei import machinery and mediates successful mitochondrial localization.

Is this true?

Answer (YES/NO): YES